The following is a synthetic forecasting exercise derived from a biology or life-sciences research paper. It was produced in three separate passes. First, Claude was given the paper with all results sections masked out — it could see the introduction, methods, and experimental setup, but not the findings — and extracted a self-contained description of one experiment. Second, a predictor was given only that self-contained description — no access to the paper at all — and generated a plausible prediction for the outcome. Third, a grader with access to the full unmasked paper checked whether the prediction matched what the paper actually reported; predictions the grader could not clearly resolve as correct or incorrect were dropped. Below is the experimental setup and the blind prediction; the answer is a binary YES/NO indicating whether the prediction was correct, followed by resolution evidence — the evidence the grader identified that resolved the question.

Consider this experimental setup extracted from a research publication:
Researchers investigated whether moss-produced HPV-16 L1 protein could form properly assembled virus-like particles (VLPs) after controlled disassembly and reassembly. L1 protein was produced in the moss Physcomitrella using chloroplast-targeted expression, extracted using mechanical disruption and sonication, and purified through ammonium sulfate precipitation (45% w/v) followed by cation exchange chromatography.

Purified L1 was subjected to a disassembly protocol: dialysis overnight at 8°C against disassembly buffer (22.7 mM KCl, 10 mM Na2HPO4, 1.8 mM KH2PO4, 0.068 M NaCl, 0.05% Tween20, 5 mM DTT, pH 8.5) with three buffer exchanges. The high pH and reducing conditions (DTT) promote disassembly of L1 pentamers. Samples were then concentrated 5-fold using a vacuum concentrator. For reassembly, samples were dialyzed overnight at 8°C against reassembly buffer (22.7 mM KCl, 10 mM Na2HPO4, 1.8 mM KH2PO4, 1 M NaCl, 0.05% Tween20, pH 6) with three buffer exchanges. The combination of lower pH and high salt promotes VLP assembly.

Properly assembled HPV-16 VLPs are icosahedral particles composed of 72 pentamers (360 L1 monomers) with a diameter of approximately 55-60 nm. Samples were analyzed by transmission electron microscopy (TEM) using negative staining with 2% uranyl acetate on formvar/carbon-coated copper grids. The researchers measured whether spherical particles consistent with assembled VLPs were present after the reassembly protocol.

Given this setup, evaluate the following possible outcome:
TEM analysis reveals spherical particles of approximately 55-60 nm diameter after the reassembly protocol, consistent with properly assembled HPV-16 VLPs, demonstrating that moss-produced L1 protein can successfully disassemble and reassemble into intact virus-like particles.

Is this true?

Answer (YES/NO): YES